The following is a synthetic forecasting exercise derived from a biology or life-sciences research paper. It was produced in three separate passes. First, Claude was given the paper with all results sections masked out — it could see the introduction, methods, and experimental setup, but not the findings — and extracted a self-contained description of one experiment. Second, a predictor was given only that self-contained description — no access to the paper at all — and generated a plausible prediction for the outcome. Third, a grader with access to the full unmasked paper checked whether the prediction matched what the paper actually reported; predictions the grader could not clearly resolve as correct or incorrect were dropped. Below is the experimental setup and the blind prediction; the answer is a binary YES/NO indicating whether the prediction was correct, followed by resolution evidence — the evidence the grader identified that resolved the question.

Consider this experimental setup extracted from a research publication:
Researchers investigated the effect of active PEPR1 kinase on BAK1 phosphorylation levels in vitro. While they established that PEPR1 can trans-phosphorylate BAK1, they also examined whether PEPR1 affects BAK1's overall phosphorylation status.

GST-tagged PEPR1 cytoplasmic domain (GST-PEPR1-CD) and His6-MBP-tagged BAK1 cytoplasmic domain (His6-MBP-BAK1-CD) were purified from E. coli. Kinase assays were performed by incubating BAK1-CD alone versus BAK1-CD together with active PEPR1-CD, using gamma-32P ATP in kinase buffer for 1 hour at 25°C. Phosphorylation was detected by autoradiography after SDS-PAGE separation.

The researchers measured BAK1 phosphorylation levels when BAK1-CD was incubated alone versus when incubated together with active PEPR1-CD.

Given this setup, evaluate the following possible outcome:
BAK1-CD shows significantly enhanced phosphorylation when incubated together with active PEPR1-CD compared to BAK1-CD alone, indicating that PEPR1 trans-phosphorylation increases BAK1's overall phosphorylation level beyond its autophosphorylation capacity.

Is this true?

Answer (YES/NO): NO